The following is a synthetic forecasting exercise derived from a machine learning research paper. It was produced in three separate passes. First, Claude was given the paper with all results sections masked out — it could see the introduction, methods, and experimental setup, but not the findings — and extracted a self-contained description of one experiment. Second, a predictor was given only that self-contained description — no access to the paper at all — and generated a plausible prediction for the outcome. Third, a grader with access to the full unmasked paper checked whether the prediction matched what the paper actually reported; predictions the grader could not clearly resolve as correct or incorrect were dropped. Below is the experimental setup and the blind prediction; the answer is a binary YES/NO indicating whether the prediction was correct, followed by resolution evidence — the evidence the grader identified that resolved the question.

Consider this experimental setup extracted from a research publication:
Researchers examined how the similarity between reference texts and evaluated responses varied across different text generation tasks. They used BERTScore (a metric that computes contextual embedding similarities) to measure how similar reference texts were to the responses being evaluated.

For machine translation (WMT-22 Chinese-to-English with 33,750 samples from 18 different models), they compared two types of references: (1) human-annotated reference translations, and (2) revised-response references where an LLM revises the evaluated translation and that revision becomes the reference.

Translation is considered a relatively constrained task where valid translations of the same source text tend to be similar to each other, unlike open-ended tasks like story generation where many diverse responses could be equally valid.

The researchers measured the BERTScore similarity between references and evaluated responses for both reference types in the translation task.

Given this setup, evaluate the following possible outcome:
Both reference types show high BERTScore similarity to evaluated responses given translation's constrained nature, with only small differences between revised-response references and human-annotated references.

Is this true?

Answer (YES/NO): YES